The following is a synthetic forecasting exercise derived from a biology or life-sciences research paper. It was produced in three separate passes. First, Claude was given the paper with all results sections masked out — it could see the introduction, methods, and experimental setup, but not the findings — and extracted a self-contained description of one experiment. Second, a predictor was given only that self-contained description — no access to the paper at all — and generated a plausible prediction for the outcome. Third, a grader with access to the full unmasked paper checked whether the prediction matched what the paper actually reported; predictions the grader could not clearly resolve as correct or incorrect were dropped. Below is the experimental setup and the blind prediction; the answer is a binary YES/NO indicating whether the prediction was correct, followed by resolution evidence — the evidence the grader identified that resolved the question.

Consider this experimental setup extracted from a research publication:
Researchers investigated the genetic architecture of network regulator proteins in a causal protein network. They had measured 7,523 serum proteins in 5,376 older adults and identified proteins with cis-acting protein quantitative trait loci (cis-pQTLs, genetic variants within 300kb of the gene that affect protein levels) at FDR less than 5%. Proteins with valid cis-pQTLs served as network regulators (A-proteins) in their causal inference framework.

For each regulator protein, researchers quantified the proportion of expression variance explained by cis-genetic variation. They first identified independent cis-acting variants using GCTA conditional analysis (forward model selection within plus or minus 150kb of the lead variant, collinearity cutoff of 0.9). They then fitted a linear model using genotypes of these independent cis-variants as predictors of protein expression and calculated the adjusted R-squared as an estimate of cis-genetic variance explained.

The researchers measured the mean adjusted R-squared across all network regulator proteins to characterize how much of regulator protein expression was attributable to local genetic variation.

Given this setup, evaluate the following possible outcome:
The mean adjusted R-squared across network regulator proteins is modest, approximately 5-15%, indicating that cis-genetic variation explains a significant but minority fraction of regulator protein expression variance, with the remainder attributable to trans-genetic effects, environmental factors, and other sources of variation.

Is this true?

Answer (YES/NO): YES